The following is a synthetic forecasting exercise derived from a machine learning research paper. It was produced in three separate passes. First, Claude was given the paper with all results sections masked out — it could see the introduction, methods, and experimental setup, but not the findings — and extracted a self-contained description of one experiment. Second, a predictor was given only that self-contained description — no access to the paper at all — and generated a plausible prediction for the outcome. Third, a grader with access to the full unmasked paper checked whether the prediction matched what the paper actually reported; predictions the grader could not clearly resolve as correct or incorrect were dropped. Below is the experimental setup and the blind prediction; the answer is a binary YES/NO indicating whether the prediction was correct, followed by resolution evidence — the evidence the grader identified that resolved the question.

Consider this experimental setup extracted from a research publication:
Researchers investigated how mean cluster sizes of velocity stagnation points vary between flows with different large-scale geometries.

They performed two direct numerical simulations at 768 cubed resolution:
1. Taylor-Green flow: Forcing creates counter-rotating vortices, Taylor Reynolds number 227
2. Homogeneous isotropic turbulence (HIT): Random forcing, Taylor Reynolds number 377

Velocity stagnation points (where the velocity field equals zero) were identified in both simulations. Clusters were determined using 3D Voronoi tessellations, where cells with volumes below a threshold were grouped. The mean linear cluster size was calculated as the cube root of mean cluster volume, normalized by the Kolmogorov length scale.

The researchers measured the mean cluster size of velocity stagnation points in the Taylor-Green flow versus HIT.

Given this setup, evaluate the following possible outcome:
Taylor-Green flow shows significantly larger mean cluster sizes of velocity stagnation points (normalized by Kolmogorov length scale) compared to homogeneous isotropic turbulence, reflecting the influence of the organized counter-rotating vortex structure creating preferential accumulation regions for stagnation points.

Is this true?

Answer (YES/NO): NO